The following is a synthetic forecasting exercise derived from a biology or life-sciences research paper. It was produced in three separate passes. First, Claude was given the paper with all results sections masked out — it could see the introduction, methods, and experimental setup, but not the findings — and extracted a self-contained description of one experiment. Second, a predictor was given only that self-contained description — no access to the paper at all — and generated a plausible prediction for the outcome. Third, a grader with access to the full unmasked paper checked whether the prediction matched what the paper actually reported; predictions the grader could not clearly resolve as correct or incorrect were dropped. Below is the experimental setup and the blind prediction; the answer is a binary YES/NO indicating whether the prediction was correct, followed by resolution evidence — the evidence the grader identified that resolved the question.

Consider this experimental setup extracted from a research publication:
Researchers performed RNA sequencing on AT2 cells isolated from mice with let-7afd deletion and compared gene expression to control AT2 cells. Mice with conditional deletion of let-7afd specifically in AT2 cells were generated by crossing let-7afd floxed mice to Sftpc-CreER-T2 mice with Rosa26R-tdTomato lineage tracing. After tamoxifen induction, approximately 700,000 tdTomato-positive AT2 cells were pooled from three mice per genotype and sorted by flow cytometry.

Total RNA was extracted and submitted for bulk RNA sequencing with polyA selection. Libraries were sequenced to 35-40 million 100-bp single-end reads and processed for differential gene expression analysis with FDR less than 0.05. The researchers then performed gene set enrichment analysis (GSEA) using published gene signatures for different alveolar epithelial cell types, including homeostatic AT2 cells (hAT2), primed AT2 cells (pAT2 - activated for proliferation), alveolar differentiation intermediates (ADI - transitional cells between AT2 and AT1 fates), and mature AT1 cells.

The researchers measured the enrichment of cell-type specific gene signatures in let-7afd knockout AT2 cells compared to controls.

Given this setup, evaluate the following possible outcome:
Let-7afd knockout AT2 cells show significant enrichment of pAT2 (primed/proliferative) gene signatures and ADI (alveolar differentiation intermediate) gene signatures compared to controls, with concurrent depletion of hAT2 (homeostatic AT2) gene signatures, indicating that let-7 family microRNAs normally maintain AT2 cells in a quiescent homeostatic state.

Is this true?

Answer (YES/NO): YES